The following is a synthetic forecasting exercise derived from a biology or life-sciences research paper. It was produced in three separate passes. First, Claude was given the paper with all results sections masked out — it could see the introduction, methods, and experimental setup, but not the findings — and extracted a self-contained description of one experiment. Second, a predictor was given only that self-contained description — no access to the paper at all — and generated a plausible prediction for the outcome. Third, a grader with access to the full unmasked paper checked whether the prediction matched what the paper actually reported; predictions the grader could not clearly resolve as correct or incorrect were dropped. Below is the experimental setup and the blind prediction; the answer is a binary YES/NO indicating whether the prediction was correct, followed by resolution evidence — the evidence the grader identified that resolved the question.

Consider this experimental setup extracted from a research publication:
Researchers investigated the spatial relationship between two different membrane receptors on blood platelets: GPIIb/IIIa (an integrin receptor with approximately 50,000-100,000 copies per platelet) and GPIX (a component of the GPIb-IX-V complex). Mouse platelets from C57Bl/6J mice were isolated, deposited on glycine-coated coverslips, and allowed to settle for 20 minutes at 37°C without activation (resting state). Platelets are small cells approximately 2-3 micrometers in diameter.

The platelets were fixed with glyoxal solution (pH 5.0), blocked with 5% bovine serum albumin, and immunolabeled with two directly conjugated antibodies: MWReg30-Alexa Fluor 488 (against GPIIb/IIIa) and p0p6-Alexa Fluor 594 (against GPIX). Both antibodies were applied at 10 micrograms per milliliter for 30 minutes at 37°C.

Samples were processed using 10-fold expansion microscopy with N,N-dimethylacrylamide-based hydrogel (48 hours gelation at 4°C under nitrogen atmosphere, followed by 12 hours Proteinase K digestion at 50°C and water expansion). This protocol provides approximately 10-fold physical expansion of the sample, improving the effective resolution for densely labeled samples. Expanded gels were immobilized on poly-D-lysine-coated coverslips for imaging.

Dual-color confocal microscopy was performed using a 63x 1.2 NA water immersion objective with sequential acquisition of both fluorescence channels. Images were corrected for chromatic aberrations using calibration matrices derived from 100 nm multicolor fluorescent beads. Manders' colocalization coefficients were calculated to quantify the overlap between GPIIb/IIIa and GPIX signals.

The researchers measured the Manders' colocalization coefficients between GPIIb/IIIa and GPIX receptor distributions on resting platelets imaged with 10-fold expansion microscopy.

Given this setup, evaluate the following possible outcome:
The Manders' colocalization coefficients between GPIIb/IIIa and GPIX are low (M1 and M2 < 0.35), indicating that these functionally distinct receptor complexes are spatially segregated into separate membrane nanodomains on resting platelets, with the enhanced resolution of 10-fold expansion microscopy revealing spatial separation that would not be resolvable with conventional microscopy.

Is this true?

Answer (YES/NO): YES